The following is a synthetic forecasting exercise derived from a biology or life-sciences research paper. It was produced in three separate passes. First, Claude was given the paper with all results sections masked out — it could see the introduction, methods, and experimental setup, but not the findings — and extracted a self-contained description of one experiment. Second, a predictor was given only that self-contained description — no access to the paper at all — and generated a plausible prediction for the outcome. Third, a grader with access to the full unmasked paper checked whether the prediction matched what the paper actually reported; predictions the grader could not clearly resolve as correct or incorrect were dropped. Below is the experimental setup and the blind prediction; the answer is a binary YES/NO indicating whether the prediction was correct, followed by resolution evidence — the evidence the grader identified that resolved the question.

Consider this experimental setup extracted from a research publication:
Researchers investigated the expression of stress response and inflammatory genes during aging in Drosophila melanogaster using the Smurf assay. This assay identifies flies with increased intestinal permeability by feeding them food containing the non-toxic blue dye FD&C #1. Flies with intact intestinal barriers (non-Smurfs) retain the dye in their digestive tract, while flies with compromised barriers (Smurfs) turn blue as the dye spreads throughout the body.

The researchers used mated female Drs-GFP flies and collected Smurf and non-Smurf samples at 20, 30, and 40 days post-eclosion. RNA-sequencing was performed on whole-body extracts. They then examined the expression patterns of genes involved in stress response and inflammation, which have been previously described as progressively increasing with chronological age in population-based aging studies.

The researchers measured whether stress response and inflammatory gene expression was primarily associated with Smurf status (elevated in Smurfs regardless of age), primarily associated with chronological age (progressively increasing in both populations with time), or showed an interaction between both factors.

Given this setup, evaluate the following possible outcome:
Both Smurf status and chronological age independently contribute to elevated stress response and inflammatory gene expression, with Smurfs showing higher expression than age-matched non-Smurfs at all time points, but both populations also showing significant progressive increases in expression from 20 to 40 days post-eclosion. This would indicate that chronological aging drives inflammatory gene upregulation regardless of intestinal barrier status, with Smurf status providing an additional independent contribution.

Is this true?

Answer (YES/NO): NO